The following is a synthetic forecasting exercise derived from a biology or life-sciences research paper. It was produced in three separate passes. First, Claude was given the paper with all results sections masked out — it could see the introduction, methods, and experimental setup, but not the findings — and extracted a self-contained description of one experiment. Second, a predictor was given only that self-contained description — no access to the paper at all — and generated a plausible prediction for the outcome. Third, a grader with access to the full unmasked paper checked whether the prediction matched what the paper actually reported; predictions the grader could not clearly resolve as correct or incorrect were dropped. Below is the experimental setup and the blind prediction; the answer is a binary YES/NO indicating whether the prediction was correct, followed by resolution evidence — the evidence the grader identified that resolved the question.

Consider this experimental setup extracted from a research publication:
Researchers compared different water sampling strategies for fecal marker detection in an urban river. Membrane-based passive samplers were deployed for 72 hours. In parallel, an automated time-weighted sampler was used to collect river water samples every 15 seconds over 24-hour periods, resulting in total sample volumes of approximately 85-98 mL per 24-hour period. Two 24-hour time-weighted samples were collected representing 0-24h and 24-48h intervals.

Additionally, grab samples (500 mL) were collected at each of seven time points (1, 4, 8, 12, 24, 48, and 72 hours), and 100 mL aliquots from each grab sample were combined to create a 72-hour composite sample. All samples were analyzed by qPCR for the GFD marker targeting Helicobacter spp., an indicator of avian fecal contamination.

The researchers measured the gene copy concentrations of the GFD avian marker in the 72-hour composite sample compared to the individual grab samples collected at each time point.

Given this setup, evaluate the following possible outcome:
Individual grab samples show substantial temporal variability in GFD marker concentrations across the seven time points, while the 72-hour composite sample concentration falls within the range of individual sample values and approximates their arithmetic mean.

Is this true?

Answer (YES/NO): NO